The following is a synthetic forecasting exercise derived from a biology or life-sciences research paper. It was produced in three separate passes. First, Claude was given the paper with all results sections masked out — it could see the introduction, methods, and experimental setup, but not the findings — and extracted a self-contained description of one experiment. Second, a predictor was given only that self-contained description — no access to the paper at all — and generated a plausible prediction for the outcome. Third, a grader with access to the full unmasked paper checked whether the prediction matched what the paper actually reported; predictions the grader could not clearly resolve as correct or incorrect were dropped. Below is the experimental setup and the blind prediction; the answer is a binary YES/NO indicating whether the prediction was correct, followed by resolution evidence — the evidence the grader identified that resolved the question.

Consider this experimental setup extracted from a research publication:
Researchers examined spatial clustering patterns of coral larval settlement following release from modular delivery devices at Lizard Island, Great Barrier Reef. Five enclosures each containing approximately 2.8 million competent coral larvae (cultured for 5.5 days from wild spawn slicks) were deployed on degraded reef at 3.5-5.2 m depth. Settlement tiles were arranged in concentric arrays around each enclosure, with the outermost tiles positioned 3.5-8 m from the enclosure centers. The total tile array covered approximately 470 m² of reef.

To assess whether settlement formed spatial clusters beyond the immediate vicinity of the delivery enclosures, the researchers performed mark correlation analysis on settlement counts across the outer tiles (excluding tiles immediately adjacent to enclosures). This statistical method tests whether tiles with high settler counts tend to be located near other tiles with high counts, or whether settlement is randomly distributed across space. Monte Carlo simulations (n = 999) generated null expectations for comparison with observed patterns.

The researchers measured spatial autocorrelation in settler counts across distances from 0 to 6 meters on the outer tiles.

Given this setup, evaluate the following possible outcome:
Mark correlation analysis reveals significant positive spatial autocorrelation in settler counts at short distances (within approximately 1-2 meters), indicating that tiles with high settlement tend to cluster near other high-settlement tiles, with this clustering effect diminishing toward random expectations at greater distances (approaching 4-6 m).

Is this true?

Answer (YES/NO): NO